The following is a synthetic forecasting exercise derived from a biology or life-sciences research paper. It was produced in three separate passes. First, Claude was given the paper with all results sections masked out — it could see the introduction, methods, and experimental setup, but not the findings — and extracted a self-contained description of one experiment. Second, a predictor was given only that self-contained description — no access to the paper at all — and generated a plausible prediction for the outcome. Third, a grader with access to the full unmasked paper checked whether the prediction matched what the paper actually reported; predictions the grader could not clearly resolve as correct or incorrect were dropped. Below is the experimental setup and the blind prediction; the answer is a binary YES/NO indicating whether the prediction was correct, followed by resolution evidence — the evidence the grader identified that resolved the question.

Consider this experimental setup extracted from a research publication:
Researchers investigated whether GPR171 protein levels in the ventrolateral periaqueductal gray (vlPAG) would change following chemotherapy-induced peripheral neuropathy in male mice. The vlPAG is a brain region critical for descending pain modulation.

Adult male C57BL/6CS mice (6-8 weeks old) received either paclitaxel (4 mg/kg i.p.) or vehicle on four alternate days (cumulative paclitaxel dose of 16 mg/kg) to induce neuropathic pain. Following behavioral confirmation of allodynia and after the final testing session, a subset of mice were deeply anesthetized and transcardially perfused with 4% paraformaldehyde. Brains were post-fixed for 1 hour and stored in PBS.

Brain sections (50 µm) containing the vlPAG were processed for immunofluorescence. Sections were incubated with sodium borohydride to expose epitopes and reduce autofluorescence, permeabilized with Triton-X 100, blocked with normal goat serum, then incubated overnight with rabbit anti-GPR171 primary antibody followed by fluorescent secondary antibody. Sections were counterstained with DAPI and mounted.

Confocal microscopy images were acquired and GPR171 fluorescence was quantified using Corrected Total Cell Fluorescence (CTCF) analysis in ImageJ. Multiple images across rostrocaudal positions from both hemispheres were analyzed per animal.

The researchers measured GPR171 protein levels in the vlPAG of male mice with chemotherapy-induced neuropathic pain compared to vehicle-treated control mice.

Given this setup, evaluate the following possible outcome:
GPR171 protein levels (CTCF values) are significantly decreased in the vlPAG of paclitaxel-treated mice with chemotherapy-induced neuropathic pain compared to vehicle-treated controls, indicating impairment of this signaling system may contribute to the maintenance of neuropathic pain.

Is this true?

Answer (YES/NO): YES